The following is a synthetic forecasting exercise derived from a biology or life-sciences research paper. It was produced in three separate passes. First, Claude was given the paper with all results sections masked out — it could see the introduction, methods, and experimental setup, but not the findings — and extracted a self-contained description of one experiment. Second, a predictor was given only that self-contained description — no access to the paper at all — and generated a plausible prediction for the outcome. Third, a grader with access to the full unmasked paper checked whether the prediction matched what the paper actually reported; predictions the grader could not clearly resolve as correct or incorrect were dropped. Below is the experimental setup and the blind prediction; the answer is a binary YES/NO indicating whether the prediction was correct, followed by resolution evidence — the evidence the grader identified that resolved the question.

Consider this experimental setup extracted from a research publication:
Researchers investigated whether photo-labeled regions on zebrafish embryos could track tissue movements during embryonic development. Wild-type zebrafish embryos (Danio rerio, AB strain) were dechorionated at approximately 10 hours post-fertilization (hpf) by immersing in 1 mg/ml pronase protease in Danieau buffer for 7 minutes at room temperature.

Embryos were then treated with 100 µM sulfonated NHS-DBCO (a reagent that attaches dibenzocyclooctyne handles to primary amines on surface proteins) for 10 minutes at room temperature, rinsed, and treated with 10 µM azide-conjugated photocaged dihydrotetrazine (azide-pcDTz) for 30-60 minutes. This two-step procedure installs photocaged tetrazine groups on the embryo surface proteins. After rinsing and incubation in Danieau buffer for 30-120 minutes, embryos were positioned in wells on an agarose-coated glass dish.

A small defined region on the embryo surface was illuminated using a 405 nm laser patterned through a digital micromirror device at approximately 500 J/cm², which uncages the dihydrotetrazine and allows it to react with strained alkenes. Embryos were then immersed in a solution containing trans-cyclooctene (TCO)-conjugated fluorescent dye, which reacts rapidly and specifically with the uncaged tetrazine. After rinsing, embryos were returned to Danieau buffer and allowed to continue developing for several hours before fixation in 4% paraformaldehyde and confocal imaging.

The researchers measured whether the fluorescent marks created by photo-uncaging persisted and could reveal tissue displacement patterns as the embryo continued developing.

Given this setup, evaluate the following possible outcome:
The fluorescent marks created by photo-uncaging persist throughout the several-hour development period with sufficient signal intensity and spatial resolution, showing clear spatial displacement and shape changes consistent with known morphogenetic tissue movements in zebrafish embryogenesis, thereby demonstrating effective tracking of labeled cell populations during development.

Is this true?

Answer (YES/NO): YES